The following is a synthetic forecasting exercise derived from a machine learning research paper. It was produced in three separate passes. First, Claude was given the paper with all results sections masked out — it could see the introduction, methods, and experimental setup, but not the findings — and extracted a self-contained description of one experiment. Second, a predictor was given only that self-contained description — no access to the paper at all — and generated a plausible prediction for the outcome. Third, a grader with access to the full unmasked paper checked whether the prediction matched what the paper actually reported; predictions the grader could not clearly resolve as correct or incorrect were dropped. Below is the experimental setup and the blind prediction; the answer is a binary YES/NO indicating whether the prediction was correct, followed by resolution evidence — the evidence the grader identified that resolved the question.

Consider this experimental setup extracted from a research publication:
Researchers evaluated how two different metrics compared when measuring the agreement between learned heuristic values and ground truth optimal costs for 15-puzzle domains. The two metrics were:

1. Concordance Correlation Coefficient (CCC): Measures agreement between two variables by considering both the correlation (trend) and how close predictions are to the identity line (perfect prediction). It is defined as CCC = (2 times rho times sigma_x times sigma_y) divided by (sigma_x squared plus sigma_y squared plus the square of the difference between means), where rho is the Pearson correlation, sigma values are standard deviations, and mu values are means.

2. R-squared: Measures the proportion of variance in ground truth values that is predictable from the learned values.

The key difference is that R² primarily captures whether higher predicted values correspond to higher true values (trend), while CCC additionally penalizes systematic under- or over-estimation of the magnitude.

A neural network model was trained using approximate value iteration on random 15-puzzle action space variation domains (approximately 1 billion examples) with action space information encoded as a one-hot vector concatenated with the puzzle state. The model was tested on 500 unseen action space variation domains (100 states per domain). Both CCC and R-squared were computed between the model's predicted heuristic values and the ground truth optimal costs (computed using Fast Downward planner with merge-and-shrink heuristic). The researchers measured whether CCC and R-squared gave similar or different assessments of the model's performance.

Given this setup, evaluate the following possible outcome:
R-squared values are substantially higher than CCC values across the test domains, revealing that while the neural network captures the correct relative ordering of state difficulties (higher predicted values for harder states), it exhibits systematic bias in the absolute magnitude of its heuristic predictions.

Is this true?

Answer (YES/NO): NO